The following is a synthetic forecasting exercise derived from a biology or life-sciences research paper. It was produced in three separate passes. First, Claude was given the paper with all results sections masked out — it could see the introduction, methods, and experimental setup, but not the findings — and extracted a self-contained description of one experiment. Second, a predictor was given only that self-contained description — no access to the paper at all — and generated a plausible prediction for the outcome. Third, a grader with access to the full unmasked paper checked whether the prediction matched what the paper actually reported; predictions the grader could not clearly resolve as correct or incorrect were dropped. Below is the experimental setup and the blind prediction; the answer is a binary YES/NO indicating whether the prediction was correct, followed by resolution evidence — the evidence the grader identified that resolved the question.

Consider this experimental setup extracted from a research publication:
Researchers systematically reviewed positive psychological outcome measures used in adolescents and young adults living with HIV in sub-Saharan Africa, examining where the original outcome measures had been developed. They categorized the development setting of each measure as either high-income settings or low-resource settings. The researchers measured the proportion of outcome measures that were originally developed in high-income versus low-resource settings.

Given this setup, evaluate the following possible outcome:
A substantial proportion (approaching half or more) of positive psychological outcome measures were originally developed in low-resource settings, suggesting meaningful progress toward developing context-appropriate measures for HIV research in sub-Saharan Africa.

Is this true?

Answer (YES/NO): YES